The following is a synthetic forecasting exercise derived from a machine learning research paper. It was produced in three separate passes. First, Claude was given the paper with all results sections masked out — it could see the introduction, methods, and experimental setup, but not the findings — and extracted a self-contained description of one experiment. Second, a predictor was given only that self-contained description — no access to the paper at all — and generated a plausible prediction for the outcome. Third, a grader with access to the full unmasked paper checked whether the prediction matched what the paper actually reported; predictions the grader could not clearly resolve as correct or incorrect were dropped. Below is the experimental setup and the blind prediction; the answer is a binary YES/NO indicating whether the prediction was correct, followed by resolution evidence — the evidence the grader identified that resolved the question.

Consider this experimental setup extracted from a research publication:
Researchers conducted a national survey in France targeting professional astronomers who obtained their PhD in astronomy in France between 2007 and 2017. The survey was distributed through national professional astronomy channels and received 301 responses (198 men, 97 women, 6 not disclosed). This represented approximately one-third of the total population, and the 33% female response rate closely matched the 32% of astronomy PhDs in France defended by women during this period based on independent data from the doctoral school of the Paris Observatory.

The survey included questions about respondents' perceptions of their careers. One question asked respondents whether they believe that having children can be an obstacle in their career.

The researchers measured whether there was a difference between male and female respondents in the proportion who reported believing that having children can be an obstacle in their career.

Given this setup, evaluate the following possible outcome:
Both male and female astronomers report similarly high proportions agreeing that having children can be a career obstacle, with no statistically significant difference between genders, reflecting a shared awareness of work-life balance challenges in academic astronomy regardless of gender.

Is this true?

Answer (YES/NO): NO